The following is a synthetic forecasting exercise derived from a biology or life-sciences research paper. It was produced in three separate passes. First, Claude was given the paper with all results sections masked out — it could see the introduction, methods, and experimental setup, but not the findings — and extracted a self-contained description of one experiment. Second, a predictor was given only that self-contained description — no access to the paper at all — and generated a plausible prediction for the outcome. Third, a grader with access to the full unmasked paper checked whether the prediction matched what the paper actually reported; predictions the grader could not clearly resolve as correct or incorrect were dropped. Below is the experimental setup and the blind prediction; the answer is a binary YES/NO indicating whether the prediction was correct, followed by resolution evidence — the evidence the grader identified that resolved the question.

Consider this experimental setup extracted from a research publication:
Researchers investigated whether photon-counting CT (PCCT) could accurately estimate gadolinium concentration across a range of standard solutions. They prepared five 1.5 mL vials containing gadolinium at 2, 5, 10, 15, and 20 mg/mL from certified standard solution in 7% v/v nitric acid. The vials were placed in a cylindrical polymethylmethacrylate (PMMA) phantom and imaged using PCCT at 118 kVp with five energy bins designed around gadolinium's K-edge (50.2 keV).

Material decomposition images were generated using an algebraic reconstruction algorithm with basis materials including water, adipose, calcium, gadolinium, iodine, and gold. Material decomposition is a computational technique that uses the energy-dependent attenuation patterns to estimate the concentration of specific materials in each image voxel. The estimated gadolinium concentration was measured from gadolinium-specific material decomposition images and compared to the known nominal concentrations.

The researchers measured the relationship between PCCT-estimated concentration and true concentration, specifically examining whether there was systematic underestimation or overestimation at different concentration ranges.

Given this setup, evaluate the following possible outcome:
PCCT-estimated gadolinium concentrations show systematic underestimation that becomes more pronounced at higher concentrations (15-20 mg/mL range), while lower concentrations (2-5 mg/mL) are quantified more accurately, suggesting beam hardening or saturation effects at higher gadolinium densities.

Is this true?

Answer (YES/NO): NO